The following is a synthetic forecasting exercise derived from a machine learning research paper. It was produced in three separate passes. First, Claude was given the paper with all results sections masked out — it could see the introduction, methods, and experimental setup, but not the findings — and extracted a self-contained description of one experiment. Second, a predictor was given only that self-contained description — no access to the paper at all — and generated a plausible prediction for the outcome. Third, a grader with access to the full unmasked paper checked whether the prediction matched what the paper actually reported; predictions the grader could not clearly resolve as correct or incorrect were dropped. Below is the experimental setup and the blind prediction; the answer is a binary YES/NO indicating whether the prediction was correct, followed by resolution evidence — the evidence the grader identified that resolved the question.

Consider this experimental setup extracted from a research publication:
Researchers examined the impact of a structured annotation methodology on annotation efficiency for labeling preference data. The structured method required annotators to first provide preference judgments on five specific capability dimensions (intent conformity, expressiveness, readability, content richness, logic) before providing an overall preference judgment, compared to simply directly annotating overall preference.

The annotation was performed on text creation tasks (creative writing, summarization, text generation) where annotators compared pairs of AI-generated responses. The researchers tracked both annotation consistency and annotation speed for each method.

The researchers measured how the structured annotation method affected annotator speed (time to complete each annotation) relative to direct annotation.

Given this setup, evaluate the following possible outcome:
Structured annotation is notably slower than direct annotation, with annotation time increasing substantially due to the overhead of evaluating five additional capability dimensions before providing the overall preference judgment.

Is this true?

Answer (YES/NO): NO